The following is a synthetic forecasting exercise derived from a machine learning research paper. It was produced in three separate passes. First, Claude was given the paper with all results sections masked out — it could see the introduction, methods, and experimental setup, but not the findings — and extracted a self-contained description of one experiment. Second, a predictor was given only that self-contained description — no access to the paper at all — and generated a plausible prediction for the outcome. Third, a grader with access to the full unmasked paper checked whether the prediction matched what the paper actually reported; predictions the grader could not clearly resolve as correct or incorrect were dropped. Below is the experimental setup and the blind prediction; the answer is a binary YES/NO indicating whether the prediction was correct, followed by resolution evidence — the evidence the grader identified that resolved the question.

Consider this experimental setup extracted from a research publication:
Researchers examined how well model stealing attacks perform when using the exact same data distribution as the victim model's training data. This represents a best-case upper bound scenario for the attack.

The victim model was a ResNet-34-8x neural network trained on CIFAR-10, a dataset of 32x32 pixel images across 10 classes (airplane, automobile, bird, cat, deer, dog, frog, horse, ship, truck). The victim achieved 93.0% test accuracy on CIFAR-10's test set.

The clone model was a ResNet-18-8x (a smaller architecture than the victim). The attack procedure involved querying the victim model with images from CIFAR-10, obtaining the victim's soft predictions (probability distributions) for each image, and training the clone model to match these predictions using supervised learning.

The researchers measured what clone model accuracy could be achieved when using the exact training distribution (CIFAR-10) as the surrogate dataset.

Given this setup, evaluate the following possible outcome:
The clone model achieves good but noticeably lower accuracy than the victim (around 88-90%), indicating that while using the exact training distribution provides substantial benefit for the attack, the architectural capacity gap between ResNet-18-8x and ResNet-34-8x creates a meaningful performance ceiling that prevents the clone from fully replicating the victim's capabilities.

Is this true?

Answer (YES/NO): NO